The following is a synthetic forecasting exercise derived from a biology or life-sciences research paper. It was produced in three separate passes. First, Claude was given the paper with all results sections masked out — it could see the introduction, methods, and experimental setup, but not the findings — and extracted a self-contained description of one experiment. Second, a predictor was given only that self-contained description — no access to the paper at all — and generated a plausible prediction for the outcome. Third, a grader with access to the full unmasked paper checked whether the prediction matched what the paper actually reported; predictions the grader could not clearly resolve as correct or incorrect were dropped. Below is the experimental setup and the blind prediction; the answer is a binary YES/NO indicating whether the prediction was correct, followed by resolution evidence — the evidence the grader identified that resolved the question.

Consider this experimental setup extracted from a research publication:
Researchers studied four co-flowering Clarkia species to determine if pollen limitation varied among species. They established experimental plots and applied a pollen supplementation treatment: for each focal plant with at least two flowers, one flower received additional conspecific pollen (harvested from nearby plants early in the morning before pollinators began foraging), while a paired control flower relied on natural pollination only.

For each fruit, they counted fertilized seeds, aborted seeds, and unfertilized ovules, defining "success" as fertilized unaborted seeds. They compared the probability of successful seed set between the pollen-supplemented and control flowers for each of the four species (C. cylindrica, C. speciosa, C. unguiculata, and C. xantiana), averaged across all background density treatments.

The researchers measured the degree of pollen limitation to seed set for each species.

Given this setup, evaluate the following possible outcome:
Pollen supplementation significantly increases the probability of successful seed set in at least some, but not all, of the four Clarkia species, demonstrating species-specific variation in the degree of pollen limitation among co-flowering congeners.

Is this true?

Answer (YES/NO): YES